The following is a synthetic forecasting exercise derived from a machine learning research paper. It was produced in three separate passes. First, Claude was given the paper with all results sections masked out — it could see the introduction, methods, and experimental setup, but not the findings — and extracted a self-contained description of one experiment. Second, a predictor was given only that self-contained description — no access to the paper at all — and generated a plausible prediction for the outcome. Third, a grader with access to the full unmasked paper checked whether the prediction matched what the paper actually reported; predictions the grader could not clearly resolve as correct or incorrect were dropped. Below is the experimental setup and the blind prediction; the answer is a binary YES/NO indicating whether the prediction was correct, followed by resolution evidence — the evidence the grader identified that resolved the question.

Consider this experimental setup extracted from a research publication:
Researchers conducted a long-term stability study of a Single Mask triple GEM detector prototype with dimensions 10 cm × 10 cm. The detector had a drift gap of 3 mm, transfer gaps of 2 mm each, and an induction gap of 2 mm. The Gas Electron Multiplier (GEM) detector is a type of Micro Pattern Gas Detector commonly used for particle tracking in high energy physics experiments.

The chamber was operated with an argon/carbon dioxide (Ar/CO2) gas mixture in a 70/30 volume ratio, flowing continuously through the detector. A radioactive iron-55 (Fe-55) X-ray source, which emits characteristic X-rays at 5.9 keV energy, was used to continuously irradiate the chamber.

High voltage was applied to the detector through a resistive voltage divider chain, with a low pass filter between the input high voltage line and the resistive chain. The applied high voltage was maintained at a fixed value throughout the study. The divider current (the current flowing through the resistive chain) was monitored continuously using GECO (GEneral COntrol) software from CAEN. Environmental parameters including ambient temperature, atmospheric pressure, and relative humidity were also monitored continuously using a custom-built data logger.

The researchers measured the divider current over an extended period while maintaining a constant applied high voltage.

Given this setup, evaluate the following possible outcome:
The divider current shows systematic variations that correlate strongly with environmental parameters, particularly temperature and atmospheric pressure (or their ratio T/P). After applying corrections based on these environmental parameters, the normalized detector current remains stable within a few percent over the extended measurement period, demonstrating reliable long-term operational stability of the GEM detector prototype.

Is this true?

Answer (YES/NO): NO